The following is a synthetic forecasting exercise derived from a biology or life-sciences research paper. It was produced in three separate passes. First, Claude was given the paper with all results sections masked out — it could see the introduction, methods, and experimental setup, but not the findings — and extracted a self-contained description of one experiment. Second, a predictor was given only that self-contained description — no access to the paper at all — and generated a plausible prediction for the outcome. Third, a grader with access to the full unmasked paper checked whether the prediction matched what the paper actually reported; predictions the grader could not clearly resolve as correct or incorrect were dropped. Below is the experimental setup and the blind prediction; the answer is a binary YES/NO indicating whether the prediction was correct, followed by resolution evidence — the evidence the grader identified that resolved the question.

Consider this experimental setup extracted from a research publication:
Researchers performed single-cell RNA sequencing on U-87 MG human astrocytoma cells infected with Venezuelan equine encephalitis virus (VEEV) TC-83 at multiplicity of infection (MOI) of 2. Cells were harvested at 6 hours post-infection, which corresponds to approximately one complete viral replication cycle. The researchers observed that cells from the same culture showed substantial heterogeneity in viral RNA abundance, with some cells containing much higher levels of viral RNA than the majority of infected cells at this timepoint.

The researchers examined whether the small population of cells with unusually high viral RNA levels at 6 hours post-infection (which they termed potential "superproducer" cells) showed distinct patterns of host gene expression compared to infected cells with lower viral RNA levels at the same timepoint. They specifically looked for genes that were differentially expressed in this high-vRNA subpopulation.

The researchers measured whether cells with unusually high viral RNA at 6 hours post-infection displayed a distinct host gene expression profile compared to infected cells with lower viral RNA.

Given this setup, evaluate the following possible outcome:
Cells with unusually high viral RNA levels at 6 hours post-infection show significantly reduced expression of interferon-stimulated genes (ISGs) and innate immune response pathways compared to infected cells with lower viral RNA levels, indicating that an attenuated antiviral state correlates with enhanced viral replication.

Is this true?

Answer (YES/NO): NO